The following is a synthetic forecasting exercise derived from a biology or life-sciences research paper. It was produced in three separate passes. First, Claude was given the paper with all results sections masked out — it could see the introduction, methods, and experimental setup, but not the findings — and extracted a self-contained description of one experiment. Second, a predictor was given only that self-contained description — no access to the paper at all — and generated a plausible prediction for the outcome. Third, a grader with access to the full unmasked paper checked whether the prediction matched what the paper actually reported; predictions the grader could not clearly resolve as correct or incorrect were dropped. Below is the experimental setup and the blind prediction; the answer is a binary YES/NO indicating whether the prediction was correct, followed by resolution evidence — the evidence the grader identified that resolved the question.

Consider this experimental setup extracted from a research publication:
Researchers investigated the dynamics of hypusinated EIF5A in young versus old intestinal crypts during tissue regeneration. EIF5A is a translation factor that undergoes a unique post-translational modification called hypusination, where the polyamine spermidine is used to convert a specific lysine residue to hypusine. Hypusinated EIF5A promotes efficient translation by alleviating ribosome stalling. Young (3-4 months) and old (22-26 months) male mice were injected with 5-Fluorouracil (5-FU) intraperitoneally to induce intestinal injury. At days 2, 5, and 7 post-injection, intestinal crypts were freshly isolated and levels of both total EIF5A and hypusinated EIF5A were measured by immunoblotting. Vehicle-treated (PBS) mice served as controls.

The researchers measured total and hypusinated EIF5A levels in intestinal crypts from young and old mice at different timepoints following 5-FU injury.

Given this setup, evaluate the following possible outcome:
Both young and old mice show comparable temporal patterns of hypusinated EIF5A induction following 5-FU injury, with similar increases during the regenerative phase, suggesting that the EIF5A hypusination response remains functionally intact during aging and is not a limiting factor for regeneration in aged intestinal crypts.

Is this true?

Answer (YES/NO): NO